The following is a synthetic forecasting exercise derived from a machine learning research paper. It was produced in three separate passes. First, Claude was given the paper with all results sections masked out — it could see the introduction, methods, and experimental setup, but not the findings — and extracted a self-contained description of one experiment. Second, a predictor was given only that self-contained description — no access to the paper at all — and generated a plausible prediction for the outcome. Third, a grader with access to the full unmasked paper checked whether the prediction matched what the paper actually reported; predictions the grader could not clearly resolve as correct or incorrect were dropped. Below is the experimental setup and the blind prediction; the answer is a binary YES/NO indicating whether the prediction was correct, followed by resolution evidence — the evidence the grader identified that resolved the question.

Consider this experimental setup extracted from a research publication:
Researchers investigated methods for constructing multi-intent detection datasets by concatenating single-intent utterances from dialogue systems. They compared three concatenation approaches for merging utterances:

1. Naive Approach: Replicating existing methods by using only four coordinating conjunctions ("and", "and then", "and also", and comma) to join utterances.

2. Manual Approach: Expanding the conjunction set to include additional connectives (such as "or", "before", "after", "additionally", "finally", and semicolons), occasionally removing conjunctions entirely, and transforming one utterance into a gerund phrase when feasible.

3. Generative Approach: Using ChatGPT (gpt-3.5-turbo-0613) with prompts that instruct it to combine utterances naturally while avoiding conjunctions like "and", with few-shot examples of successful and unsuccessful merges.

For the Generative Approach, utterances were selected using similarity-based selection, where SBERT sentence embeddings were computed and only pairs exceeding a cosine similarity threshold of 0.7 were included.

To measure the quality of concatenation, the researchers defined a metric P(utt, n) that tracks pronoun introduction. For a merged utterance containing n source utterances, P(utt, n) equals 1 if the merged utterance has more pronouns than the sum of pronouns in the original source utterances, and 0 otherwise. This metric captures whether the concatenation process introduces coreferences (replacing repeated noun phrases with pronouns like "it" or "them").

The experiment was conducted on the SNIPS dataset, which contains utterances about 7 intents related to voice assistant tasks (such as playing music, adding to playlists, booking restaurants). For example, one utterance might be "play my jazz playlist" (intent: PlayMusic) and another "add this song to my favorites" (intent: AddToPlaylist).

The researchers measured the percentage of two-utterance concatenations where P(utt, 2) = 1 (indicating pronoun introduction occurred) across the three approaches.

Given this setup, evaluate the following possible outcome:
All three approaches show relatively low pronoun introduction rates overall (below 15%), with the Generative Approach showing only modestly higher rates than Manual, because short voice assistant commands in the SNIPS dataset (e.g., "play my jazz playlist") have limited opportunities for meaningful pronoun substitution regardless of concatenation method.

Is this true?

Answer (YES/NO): YES